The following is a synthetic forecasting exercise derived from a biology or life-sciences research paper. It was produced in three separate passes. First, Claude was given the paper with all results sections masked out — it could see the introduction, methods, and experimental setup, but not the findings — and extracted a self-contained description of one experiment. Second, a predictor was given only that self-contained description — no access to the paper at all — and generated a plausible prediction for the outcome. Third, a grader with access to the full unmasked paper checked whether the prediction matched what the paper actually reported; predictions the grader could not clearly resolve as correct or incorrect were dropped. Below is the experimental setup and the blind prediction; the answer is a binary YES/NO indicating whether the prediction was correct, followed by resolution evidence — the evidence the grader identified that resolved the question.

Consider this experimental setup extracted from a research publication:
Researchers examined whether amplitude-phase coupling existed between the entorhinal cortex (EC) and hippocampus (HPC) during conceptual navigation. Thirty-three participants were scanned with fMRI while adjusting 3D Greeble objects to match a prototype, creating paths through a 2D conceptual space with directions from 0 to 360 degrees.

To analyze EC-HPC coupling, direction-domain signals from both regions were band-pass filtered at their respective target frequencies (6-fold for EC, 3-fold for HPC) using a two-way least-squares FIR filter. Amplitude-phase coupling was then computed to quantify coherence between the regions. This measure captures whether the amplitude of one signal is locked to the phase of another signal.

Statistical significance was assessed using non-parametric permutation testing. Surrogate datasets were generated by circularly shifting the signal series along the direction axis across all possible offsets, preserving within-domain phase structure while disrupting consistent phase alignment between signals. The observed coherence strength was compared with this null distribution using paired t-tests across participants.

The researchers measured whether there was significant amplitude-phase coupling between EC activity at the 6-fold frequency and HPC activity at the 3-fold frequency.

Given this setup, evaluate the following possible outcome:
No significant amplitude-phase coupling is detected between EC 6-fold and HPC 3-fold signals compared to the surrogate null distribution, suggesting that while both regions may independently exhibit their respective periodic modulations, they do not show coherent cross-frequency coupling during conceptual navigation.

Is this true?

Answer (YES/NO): NO